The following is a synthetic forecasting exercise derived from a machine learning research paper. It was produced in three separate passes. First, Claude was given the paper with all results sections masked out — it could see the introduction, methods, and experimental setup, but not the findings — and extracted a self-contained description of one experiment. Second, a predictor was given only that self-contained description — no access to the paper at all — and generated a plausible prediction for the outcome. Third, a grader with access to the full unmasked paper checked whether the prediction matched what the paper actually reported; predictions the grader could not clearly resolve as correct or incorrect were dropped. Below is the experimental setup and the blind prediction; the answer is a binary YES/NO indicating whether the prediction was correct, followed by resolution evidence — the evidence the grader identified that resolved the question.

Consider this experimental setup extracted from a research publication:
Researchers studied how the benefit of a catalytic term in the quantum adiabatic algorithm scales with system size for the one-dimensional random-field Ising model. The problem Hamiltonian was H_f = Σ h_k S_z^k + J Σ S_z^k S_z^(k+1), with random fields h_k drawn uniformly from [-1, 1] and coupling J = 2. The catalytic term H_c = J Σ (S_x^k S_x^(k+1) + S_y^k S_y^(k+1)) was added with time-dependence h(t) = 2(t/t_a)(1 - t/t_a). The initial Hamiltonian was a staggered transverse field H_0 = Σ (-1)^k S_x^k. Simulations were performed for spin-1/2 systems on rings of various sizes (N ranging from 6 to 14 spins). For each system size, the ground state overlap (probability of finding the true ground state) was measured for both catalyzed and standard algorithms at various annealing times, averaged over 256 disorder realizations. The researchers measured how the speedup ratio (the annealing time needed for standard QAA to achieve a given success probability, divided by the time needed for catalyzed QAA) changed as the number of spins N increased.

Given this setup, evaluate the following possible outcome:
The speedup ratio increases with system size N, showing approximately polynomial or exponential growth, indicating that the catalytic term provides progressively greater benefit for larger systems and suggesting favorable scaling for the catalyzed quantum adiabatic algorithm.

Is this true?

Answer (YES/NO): YES